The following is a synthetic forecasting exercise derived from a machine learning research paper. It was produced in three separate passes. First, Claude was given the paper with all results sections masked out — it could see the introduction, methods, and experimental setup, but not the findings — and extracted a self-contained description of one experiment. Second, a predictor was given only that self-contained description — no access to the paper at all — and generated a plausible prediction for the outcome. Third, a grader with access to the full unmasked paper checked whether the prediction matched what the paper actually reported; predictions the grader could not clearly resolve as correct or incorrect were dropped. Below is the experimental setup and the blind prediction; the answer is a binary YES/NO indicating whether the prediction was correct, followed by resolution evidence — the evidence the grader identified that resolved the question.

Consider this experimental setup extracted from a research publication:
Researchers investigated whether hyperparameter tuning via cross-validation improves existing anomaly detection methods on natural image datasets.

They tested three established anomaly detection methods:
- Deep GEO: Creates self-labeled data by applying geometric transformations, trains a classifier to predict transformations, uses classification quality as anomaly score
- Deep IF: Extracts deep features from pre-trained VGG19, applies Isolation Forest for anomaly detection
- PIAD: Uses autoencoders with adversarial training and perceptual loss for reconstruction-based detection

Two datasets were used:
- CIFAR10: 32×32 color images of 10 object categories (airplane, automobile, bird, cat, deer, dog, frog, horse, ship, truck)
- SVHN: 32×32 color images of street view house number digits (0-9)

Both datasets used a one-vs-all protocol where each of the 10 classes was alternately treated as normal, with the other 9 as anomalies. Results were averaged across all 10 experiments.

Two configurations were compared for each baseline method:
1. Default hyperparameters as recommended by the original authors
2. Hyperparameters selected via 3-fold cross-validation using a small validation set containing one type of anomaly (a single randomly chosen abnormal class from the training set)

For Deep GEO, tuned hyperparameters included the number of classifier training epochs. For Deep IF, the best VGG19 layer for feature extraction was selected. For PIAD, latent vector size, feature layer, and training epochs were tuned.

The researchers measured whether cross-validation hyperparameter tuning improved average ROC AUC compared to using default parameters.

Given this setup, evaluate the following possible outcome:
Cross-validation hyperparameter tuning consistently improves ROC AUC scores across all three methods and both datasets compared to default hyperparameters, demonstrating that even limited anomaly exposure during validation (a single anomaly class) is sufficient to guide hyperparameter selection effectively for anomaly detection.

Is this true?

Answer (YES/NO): NO